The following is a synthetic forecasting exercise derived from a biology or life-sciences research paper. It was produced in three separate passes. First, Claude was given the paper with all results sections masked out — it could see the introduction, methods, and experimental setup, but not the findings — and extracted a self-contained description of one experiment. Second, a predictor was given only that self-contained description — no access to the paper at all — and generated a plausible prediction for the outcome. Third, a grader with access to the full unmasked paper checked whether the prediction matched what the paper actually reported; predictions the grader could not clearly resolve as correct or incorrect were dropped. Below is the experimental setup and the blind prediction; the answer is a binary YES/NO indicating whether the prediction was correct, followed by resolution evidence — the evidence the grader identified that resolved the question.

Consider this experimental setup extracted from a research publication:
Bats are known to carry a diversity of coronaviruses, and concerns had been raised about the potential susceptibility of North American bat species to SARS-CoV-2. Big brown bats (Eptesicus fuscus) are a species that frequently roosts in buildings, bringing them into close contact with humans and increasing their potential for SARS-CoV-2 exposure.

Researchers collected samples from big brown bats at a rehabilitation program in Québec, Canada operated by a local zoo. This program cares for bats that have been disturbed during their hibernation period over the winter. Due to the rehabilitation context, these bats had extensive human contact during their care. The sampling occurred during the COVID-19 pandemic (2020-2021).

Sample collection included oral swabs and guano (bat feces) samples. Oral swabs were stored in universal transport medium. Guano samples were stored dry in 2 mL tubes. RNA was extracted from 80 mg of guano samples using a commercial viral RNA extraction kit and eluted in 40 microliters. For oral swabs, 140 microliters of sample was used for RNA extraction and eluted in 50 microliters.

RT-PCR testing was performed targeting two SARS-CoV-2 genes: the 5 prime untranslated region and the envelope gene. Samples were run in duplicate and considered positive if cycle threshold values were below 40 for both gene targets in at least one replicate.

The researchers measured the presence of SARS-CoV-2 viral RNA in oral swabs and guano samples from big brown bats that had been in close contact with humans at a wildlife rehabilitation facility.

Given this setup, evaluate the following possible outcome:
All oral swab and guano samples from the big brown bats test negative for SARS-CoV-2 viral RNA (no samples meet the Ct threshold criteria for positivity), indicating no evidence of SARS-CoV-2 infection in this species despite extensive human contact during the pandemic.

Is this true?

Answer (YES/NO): YES